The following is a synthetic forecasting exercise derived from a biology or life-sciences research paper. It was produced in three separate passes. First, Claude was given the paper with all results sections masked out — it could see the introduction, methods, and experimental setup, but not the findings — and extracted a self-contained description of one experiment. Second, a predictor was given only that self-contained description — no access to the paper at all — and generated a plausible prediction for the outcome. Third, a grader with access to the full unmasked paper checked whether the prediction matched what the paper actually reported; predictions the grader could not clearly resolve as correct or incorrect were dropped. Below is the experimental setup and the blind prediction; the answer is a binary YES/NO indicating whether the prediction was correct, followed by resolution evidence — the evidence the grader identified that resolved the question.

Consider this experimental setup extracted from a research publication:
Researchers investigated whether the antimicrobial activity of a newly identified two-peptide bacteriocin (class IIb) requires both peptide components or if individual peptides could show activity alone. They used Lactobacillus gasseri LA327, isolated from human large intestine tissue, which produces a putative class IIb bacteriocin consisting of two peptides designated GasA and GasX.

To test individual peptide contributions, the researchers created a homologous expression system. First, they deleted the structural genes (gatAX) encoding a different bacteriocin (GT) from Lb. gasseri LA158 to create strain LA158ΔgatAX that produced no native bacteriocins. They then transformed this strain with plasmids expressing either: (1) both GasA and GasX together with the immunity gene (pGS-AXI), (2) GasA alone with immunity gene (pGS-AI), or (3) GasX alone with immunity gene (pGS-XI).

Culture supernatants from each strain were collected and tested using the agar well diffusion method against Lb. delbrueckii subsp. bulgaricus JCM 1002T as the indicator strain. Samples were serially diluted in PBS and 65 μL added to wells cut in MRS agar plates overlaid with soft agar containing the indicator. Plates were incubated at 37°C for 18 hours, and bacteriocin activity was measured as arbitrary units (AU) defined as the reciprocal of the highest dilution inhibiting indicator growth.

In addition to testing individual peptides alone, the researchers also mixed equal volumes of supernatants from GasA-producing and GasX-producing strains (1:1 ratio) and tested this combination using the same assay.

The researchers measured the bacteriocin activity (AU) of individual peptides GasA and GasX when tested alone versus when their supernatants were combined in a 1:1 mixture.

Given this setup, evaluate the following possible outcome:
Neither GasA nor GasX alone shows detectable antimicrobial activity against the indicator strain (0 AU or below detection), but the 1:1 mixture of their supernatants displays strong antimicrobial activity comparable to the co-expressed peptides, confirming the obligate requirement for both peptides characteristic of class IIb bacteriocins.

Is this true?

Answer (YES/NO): YES